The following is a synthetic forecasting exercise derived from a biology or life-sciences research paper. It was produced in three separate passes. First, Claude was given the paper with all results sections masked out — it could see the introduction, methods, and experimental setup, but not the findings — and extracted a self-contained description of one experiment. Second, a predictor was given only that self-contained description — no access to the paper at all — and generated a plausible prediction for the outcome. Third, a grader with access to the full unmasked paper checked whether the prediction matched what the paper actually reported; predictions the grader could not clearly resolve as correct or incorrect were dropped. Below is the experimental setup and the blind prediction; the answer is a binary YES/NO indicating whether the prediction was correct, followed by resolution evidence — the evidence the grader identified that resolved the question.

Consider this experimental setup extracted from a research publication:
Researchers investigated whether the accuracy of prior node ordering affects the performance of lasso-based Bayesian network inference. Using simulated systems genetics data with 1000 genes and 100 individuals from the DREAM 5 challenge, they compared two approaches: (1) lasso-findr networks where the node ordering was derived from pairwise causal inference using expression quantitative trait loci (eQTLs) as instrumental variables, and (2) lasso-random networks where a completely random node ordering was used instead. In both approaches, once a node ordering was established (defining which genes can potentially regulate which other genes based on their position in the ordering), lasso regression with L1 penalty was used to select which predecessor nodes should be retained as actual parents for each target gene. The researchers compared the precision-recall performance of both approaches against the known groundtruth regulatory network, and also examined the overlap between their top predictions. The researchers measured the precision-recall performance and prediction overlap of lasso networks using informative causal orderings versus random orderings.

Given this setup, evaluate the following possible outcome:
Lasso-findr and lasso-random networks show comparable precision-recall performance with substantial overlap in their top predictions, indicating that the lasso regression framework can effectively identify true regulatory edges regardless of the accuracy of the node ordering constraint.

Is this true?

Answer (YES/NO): YES